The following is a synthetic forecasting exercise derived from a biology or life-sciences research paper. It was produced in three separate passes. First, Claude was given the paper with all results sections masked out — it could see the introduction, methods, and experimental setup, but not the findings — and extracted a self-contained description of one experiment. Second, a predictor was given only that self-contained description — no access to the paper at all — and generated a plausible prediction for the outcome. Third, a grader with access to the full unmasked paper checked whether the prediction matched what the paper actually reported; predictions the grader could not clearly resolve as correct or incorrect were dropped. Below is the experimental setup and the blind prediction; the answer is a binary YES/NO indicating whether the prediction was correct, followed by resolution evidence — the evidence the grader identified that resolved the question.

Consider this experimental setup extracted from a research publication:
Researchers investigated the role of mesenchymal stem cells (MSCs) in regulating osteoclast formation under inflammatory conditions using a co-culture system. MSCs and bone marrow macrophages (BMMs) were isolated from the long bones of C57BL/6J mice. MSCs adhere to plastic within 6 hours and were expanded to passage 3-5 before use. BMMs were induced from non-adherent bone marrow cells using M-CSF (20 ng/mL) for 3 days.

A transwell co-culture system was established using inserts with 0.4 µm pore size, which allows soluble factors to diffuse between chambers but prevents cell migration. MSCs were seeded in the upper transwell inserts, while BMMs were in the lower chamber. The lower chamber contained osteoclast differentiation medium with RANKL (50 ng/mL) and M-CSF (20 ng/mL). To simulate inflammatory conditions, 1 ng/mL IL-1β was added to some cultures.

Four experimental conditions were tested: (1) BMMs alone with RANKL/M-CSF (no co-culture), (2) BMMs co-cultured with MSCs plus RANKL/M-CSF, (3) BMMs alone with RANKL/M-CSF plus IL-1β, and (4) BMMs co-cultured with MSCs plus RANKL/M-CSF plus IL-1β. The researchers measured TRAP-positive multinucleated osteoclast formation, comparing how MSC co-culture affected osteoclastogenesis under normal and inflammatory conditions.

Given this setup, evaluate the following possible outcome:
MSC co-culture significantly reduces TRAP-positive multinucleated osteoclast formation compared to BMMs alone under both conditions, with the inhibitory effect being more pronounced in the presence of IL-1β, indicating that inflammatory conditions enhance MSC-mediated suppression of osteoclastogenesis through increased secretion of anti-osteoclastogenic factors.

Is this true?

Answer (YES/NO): NO